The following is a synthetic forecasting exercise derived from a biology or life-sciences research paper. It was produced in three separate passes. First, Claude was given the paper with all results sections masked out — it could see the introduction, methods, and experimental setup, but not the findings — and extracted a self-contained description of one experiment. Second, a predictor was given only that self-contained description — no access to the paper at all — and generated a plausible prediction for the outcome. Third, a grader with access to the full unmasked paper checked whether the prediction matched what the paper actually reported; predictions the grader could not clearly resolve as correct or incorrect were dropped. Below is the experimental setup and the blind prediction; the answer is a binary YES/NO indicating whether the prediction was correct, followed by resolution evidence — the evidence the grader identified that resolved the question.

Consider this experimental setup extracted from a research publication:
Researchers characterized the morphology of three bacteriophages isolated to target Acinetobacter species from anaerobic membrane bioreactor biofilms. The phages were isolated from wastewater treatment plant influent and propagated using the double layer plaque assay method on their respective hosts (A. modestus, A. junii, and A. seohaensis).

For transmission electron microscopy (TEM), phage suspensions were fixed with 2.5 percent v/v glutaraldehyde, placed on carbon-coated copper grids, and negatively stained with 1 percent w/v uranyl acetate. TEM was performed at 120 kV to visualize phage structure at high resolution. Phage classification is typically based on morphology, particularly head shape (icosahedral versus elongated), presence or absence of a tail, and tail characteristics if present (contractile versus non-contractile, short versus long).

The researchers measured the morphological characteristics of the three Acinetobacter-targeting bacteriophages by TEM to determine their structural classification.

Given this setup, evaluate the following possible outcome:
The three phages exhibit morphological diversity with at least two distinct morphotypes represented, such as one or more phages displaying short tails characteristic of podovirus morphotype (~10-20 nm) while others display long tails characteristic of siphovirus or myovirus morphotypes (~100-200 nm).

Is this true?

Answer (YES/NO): NO